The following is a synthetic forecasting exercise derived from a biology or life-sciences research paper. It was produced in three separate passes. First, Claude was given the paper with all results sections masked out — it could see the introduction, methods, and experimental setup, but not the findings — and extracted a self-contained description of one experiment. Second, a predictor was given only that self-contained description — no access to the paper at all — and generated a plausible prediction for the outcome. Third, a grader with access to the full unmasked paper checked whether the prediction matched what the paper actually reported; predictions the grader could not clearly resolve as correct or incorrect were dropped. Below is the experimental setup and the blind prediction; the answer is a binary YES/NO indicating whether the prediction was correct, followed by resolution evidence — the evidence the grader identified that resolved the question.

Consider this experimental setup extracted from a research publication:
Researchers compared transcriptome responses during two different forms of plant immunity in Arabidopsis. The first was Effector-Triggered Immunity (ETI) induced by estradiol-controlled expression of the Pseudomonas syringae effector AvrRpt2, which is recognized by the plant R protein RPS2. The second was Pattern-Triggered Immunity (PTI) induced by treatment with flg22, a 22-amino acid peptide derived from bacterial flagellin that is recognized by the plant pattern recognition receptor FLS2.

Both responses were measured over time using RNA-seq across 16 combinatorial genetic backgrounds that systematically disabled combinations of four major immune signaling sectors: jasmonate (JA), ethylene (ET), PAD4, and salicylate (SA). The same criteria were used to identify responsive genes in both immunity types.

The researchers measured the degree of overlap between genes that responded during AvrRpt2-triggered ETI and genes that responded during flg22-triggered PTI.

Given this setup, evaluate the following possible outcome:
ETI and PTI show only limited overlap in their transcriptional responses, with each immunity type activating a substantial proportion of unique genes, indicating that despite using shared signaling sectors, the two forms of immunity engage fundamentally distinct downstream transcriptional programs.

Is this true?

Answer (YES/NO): NO